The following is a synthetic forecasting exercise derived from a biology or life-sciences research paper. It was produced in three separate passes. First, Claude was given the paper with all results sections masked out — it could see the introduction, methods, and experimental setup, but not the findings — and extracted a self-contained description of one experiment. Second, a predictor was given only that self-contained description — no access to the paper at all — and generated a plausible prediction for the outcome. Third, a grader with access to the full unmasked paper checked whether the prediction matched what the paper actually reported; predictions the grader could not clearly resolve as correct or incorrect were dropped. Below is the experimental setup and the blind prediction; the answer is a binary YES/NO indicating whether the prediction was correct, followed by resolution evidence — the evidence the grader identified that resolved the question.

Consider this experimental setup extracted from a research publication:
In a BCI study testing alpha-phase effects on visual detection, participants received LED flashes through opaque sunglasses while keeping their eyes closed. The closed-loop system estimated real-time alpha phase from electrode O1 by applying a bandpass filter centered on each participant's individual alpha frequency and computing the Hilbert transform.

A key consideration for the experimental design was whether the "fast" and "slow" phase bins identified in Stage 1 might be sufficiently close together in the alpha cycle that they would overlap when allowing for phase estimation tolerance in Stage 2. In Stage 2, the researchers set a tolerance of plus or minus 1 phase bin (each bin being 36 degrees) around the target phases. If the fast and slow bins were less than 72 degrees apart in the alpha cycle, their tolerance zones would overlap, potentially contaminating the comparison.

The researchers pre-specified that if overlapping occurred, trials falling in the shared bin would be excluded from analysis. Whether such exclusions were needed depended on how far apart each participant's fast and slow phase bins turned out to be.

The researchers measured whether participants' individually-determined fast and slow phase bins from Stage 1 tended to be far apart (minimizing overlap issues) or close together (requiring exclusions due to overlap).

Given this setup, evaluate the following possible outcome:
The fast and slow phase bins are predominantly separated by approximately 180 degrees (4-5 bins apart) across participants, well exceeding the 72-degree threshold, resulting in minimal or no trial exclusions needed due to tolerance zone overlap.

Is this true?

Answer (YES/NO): NO